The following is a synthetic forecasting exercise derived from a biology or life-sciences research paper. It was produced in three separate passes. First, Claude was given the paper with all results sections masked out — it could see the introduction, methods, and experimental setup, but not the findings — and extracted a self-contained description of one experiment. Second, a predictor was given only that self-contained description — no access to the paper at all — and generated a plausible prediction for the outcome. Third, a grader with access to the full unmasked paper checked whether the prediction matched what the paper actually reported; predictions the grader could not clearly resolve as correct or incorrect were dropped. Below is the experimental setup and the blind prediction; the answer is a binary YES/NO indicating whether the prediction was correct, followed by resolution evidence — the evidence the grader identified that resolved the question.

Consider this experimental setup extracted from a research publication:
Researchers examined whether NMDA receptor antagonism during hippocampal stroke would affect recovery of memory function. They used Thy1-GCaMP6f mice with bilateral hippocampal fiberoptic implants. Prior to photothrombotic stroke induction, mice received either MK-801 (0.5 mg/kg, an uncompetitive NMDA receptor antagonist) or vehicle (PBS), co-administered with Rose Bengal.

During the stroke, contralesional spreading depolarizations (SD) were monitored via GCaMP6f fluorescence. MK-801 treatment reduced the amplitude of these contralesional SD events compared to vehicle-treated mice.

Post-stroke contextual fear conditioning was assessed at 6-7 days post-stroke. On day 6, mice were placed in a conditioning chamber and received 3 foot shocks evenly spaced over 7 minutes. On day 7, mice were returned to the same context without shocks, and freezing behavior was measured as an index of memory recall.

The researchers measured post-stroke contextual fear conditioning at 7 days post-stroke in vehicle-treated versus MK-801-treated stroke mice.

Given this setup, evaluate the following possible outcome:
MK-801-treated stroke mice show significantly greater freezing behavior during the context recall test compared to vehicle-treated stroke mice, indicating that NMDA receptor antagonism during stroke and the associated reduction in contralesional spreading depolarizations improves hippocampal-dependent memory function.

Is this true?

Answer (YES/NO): NO